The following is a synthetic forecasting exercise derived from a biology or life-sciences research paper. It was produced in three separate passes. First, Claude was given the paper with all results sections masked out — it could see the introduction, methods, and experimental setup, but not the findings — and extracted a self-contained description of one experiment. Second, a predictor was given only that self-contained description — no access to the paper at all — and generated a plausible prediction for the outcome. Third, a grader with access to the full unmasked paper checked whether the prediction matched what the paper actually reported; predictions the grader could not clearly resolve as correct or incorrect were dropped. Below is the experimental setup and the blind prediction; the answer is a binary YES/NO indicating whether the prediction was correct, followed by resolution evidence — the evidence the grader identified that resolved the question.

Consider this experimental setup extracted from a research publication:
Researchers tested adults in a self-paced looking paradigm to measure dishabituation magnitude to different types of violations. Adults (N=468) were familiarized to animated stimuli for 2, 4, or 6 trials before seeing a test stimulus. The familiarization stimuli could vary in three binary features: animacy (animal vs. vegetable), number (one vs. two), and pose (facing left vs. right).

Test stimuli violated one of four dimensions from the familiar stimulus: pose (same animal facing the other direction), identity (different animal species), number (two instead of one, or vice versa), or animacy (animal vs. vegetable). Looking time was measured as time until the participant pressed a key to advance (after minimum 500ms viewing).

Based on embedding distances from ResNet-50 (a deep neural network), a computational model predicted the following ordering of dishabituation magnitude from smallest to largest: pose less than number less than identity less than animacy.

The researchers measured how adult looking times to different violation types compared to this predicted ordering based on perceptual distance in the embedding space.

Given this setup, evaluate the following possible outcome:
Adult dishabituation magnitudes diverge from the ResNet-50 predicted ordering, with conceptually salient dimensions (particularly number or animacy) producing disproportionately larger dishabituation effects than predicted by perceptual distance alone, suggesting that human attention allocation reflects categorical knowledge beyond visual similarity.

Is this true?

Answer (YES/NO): NO